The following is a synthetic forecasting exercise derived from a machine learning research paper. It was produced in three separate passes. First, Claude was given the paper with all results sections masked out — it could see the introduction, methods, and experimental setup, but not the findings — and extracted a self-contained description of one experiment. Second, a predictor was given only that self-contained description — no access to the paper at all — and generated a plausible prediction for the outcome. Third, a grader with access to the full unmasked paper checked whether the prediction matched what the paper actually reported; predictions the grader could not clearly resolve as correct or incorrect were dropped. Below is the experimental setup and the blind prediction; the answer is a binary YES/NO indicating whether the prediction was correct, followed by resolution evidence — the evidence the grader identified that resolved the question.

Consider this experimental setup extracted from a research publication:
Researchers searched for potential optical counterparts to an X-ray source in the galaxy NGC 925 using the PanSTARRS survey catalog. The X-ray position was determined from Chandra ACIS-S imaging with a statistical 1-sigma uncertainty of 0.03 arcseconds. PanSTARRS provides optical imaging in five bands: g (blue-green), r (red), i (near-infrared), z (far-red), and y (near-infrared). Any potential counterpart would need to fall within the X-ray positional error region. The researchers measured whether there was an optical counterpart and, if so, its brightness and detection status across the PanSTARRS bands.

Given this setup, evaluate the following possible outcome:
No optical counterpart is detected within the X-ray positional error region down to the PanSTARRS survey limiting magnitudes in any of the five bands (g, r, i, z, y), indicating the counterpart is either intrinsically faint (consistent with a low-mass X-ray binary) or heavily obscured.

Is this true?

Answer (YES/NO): NO